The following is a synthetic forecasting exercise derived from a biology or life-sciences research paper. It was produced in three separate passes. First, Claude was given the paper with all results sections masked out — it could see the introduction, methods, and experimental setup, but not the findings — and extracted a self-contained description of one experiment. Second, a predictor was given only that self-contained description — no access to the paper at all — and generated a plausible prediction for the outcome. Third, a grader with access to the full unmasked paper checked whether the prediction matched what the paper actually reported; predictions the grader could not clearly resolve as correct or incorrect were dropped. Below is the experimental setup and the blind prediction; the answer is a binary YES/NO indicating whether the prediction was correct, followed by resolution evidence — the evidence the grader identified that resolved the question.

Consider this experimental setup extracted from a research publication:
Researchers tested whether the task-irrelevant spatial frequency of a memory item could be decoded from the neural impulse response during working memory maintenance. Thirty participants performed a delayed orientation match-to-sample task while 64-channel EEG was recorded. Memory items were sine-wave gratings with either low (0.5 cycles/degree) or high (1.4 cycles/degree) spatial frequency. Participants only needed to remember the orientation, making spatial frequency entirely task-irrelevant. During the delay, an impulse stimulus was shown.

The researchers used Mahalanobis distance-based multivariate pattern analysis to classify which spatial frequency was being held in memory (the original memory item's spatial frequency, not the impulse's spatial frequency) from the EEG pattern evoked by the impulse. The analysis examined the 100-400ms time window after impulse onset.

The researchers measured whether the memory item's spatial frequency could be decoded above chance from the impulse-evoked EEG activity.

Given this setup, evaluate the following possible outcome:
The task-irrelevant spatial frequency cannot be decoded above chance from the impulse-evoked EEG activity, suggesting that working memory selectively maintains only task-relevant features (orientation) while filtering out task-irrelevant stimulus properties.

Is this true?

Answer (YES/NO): NO